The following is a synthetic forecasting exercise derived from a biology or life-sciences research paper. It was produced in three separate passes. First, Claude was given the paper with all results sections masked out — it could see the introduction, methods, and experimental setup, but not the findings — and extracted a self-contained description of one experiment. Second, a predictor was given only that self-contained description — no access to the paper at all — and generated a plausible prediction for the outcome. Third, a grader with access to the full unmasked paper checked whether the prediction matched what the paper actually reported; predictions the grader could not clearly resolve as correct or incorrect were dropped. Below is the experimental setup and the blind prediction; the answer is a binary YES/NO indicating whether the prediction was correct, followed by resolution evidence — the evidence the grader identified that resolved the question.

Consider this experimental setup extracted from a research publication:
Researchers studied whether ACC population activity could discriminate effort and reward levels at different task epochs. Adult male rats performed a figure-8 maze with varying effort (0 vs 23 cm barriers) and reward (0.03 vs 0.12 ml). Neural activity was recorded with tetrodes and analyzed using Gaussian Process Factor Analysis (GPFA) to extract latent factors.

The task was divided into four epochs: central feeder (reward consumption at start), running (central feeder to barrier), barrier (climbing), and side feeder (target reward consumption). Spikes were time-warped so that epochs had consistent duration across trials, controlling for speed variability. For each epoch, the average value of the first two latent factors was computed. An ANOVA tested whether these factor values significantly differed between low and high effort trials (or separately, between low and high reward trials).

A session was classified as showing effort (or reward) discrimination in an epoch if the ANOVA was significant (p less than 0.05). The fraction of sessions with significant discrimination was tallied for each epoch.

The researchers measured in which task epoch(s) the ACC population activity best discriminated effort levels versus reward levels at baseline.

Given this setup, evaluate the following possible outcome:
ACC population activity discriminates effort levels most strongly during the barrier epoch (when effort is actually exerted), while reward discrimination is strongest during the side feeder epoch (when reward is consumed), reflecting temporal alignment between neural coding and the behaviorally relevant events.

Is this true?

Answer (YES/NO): YES